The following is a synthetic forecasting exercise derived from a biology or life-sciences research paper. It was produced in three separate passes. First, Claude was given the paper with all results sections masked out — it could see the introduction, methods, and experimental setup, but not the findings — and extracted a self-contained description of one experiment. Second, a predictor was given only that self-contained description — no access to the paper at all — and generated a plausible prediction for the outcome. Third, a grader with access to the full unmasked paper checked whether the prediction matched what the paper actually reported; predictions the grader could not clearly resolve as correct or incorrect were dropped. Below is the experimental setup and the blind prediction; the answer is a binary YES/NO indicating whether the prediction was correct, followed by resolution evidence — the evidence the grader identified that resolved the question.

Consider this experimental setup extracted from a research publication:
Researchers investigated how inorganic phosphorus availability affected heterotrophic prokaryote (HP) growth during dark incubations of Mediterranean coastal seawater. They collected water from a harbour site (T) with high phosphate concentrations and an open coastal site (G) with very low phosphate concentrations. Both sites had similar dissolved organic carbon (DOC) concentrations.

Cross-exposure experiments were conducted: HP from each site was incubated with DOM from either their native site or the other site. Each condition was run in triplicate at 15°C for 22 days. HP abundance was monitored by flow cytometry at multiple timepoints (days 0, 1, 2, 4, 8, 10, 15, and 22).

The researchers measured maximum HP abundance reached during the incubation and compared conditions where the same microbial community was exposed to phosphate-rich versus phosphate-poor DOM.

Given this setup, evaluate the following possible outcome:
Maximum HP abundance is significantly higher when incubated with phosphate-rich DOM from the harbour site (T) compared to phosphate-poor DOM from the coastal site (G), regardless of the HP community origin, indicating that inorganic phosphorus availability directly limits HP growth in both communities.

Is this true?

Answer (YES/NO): NO